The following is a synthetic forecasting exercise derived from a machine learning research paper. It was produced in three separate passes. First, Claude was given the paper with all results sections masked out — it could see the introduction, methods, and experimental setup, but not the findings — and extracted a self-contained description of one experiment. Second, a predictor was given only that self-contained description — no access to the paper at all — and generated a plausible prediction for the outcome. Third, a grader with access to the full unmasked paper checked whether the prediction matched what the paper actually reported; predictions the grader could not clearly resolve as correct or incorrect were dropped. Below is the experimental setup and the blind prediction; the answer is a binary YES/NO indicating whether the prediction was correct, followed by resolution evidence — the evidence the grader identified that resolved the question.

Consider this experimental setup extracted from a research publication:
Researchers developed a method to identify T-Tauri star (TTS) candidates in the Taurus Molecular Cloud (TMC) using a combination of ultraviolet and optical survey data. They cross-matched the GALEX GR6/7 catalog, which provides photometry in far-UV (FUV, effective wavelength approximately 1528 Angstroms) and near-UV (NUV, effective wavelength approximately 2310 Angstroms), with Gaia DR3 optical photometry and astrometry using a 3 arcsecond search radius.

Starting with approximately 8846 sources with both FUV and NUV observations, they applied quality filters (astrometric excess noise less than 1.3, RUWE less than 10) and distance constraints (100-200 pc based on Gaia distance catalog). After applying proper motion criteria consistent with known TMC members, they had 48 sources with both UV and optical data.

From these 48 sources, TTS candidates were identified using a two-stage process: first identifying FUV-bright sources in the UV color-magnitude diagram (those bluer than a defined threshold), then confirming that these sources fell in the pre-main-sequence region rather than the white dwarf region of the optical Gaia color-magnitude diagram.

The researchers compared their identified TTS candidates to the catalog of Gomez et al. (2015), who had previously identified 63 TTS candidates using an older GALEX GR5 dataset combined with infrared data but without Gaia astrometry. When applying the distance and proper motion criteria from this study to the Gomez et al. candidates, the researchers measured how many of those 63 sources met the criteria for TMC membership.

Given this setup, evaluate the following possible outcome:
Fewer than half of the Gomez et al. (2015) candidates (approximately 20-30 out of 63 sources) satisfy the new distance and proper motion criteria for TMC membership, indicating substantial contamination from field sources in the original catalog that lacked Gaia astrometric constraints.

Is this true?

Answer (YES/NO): YES